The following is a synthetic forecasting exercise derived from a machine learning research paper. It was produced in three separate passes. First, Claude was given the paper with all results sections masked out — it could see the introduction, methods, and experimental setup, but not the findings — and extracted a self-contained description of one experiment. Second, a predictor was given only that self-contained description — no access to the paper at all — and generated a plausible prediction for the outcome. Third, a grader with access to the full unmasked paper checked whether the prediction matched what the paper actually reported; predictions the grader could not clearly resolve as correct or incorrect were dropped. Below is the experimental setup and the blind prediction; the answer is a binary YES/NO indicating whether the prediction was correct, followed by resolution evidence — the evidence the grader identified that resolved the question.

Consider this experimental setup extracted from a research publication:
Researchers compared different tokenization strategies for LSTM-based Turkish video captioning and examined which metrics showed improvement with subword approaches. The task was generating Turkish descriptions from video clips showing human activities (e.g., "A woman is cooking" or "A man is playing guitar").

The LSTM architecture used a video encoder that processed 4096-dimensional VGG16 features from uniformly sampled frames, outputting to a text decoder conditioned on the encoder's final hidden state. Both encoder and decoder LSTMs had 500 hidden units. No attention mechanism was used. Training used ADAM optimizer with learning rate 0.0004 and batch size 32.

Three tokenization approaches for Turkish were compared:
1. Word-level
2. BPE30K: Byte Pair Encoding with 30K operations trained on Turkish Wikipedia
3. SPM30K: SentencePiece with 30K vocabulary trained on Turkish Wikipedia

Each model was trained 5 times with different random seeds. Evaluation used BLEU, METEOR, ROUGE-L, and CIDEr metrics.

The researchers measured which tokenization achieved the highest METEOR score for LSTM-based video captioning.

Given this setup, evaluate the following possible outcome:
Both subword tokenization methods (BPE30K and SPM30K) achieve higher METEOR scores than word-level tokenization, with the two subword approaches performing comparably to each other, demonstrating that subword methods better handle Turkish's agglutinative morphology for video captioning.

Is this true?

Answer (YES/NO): NO